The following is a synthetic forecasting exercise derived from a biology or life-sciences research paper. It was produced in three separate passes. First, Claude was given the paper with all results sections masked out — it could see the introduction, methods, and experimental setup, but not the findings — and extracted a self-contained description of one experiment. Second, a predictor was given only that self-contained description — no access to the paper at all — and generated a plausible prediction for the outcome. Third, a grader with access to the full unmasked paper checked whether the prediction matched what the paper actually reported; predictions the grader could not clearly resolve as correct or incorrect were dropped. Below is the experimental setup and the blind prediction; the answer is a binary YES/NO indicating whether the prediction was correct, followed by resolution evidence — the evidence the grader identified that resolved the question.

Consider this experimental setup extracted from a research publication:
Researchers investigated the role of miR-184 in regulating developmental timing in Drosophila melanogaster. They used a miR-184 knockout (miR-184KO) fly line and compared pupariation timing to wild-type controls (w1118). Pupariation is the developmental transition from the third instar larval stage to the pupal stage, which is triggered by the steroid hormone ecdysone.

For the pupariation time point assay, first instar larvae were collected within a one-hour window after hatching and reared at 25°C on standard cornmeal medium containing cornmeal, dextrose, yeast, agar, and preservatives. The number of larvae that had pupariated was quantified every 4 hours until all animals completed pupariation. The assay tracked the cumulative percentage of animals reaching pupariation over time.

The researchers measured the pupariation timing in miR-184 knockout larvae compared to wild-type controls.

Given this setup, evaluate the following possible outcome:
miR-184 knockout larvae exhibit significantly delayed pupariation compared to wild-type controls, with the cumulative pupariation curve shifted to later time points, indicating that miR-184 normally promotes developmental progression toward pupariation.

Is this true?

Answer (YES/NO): YES